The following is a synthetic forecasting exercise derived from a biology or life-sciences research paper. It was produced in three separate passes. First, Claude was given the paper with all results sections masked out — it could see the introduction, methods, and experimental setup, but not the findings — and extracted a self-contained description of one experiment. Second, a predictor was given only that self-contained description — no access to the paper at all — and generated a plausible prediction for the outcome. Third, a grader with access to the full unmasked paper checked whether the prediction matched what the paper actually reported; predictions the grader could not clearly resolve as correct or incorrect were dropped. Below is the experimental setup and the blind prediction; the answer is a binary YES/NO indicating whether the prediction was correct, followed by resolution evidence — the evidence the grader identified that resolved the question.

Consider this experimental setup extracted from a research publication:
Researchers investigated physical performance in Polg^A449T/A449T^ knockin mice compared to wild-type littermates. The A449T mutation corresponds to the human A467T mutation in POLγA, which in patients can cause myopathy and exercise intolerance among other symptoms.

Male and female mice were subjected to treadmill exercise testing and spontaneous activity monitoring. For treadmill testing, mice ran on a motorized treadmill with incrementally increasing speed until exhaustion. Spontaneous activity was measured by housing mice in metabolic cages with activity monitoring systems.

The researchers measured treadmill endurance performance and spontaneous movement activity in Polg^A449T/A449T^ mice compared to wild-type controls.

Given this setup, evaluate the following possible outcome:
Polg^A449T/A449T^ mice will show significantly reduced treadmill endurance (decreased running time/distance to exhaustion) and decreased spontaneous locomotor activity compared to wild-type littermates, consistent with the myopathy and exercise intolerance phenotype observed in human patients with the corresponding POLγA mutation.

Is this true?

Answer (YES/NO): NO